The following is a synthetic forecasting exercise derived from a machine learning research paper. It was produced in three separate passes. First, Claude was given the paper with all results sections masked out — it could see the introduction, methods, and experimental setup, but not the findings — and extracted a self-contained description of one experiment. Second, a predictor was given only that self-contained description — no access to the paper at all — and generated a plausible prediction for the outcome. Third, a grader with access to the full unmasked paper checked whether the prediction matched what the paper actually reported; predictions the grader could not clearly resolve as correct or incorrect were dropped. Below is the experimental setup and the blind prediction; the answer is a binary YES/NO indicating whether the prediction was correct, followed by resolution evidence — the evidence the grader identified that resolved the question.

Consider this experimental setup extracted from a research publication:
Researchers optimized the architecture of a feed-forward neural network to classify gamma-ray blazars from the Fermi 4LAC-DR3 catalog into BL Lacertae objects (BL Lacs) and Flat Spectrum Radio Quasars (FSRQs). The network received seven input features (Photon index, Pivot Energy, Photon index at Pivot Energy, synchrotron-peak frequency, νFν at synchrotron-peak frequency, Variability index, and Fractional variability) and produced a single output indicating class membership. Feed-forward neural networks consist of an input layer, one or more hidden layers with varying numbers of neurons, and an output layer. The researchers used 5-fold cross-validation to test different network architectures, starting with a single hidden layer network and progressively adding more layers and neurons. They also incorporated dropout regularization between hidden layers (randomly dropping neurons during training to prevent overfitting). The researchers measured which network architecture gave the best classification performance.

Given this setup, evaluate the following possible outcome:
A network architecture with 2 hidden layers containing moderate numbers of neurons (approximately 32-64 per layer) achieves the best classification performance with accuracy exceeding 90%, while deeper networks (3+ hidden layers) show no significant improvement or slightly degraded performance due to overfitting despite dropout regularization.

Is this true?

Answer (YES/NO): NO